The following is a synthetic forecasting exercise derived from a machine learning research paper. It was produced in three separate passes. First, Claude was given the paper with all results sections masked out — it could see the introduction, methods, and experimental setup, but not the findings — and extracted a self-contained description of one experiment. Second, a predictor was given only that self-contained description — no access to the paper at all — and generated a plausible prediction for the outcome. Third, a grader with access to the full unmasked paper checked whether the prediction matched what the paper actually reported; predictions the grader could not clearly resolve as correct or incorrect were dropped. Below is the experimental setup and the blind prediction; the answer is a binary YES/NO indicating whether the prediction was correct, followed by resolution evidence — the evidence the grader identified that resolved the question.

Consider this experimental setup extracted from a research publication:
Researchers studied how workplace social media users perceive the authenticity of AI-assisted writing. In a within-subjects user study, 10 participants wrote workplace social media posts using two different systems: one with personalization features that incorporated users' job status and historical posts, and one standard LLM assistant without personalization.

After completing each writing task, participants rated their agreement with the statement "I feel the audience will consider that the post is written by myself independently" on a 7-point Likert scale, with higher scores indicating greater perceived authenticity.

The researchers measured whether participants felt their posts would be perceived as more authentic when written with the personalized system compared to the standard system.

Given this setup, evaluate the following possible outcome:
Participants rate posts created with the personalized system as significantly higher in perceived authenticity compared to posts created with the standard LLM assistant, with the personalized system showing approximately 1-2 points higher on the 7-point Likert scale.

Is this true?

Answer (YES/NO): NO